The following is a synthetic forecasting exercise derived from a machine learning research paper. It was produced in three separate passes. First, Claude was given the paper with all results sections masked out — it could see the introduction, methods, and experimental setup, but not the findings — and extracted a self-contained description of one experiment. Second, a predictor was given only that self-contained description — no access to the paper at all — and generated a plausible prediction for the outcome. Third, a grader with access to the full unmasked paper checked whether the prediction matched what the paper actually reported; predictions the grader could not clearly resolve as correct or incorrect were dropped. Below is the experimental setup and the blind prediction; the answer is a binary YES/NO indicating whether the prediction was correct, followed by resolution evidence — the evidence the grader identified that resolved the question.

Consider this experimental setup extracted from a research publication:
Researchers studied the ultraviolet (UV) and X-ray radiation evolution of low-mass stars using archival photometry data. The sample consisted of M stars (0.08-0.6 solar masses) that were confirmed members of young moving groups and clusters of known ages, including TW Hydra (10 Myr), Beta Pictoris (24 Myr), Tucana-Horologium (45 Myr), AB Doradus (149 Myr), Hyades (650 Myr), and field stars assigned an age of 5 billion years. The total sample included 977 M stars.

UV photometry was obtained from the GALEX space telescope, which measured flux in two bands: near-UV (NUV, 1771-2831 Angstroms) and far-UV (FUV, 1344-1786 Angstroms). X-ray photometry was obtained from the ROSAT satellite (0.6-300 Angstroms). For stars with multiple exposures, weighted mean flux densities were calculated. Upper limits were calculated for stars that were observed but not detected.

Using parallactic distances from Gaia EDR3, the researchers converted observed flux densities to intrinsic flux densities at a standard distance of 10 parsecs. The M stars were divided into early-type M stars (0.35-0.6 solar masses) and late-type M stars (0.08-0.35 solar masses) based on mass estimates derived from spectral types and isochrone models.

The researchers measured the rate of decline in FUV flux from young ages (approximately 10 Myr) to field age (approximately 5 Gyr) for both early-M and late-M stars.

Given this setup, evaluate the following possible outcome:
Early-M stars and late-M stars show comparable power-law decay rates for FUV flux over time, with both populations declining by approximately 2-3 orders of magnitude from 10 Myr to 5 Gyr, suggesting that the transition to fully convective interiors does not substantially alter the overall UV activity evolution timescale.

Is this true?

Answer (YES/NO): NO